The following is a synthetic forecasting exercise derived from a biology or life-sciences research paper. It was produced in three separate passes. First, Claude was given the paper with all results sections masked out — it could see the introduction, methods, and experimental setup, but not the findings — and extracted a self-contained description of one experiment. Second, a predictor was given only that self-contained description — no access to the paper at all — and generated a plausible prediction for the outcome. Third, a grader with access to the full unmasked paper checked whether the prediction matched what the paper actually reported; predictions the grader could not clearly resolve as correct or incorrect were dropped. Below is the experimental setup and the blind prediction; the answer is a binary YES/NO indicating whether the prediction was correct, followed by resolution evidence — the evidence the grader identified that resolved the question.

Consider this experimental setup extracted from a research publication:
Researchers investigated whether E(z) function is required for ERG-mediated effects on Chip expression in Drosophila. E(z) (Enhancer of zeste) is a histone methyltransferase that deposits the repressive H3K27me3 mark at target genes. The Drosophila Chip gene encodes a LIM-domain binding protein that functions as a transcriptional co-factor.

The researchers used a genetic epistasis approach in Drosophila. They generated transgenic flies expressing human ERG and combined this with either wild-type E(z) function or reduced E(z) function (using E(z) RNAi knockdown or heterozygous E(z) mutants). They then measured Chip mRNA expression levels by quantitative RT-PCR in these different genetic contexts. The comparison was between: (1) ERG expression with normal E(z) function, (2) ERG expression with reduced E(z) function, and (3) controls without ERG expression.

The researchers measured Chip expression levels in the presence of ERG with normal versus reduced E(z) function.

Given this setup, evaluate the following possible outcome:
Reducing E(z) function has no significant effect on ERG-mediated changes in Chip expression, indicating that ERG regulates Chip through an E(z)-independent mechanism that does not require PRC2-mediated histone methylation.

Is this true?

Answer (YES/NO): NO